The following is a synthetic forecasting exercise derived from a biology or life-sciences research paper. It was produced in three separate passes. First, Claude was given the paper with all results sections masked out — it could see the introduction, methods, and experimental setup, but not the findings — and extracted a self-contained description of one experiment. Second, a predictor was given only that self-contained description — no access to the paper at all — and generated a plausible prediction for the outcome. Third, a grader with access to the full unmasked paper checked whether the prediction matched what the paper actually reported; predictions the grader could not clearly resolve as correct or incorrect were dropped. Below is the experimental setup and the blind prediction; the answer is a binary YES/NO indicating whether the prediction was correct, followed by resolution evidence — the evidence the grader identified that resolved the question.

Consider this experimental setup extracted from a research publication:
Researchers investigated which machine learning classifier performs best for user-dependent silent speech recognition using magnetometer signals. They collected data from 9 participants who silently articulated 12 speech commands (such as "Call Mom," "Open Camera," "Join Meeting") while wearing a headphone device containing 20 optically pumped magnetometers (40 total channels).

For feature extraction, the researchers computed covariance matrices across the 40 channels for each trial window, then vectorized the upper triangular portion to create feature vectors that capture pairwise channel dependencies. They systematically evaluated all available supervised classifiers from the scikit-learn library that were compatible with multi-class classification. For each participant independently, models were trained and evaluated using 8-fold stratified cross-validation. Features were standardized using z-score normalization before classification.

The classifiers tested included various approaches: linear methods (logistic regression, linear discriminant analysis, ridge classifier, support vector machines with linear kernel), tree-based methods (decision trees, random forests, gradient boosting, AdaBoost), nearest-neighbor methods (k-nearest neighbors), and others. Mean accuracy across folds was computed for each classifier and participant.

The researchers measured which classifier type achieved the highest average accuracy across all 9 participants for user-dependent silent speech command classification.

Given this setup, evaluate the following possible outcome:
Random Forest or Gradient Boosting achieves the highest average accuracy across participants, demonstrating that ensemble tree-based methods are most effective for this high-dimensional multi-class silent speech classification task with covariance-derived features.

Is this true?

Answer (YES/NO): NO